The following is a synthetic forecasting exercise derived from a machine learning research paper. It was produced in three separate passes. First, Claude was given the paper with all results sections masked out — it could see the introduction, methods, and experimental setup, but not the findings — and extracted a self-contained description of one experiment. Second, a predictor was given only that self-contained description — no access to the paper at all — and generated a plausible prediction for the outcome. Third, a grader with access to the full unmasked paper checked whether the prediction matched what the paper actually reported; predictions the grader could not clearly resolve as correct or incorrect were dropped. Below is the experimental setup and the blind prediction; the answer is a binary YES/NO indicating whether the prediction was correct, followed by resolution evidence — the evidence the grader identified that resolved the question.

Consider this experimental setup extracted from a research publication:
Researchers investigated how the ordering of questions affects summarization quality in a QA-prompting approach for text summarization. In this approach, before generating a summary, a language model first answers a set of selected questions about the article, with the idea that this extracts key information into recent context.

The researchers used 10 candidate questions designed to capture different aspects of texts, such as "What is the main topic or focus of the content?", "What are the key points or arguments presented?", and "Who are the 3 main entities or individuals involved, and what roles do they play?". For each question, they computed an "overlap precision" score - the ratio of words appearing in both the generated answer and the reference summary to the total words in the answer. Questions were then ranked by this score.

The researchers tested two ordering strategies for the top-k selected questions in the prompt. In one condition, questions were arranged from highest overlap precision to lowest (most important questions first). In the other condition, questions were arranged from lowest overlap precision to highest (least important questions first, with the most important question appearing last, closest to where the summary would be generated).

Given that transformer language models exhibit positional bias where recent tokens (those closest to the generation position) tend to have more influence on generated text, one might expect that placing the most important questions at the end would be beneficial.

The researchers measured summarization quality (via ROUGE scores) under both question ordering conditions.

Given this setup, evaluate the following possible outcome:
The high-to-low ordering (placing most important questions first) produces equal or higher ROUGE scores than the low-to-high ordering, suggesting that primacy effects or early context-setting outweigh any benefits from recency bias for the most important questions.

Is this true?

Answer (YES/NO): YES